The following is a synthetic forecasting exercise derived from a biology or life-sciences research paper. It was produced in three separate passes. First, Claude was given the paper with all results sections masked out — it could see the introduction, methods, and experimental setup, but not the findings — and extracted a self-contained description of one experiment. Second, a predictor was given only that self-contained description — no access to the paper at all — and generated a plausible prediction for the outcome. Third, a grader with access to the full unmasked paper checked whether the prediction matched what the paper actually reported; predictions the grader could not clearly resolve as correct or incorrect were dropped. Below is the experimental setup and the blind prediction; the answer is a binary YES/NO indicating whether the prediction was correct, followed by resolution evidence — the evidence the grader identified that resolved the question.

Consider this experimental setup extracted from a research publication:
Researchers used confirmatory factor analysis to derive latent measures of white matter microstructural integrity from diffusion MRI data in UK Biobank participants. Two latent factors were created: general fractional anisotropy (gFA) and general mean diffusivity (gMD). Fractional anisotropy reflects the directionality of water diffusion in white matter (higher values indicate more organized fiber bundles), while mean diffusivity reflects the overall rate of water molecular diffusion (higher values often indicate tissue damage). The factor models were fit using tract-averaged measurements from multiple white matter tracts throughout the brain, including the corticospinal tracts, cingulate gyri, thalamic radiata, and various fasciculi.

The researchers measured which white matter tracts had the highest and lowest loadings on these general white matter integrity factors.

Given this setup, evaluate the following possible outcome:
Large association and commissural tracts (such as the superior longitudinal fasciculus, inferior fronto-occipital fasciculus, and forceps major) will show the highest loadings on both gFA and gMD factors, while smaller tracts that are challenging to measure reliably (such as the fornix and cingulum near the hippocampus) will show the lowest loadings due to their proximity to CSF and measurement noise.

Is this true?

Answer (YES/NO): NO